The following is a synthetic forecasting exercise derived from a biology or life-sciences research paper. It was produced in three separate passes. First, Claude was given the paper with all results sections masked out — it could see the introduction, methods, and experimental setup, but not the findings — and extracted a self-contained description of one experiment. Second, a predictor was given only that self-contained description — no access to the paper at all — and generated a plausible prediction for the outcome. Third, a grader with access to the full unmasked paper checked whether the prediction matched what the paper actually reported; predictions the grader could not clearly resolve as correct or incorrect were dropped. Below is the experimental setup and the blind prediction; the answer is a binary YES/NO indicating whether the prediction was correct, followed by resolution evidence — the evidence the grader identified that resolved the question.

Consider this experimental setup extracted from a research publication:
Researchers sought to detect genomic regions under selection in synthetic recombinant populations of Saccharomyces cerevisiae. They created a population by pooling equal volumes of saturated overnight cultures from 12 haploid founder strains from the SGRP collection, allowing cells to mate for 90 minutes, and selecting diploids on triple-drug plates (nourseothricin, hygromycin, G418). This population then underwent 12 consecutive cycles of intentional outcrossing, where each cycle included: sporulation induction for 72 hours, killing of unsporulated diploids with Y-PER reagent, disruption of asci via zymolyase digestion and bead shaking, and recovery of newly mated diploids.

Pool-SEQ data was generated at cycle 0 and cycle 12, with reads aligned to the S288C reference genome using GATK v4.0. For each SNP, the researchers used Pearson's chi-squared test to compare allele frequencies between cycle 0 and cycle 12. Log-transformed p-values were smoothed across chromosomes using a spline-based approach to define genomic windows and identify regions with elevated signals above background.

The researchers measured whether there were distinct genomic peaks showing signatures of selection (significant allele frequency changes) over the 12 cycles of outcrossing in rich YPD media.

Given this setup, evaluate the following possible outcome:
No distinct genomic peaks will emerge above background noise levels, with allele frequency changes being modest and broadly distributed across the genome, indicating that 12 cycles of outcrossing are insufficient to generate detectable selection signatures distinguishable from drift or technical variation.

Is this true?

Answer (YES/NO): NO